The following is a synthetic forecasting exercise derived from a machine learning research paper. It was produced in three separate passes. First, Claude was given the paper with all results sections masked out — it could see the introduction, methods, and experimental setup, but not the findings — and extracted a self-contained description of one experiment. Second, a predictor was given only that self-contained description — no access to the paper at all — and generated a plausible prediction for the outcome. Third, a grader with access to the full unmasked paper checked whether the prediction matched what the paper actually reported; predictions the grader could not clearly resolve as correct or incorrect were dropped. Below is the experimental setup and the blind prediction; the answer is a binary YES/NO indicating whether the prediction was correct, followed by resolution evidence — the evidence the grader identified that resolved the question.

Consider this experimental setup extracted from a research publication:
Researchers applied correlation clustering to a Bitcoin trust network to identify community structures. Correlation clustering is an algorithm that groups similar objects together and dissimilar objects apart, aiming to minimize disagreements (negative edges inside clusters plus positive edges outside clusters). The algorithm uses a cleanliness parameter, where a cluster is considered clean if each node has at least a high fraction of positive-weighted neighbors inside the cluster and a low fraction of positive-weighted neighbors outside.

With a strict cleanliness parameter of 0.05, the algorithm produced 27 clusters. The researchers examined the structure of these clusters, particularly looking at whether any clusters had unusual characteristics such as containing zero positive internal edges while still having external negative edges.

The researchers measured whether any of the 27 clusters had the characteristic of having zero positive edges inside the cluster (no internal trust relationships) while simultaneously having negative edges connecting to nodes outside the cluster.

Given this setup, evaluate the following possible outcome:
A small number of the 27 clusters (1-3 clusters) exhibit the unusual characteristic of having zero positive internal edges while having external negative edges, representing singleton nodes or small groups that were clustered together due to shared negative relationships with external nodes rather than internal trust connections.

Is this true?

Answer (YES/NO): YES